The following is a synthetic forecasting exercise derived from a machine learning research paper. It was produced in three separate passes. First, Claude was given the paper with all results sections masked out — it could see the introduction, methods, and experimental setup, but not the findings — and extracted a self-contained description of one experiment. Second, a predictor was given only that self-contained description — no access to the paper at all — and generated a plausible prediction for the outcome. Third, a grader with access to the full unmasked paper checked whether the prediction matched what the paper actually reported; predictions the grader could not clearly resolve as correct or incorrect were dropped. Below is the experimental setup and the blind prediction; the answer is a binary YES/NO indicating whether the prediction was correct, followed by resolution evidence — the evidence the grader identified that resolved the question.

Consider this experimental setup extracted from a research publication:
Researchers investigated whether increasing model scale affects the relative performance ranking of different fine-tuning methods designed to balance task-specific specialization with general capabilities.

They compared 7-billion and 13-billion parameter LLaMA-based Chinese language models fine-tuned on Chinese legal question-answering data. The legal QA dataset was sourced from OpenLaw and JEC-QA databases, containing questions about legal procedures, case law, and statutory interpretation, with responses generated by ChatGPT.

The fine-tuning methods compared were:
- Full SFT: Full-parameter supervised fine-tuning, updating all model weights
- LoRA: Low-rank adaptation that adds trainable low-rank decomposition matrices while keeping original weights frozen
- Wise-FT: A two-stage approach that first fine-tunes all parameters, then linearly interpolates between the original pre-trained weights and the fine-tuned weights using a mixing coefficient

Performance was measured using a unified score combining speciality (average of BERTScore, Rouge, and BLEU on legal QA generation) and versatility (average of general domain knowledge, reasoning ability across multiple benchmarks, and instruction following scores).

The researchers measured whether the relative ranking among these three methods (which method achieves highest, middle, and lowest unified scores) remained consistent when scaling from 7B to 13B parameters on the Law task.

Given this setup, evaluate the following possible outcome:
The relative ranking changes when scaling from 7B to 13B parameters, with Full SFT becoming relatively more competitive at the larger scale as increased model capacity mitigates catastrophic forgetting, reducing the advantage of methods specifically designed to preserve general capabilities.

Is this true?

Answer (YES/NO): NO